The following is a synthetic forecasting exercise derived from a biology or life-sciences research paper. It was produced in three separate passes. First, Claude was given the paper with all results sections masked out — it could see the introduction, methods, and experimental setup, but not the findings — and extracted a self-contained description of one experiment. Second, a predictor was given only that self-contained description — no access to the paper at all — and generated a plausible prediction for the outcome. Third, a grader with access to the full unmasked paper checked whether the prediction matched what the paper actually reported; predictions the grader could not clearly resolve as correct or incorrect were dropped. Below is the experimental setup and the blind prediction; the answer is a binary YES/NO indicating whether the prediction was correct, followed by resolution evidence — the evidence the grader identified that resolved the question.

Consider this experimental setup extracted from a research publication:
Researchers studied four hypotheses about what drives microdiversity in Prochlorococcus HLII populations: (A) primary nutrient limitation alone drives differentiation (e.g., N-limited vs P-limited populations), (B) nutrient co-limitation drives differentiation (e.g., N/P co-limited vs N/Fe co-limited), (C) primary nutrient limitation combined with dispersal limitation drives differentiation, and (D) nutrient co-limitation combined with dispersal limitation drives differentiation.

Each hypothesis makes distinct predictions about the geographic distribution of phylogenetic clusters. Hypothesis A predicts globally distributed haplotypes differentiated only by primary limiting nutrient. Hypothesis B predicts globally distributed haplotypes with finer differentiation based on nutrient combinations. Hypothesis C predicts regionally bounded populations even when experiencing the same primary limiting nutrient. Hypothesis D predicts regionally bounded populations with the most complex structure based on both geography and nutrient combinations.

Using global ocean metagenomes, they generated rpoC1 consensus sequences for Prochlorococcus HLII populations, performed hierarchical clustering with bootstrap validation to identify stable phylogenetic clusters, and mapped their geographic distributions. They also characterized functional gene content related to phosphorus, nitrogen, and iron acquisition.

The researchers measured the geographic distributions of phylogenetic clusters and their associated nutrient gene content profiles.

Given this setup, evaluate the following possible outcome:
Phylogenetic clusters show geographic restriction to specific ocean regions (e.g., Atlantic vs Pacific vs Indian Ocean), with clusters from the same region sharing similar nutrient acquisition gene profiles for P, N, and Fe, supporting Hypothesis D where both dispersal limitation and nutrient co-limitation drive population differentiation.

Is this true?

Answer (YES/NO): NO